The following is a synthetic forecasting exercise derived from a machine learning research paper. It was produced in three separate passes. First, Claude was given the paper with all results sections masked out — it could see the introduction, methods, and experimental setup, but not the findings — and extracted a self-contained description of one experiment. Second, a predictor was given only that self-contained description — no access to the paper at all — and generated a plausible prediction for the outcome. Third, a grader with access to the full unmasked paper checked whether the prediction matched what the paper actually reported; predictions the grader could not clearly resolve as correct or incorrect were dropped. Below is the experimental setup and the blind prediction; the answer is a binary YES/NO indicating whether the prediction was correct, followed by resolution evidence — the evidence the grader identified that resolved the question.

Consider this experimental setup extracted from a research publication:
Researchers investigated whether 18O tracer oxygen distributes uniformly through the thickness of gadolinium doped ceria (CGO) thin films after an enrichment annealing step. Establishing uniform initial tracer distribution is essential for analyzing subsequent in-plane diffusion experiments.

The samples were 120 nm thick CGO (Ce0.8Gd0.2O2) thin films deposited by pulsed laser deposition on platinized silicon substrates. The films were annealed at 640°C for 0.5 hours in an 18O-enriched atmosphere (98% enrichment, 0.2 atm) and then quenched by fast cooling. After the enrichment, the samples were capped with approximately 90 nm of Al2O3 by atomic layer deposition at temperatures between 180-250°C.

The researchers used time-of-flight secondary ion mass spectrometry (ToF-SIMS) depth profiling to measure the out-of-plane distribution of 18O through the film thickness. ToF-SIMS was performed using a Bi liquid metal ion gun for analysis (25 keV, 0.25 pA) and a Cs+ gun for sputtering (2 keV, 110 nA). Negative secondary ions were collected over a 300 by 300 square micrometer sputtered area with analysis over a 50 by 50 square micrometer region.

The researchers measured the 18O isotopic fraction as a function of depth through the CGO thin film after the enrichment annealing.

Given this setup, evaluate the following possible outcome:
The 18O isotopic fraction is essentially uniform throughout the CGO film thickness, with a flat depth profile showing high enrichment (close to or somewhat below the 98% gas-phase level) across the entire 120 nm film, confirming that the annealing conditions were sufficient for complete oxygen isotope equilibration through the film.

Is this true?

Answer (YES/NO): YES